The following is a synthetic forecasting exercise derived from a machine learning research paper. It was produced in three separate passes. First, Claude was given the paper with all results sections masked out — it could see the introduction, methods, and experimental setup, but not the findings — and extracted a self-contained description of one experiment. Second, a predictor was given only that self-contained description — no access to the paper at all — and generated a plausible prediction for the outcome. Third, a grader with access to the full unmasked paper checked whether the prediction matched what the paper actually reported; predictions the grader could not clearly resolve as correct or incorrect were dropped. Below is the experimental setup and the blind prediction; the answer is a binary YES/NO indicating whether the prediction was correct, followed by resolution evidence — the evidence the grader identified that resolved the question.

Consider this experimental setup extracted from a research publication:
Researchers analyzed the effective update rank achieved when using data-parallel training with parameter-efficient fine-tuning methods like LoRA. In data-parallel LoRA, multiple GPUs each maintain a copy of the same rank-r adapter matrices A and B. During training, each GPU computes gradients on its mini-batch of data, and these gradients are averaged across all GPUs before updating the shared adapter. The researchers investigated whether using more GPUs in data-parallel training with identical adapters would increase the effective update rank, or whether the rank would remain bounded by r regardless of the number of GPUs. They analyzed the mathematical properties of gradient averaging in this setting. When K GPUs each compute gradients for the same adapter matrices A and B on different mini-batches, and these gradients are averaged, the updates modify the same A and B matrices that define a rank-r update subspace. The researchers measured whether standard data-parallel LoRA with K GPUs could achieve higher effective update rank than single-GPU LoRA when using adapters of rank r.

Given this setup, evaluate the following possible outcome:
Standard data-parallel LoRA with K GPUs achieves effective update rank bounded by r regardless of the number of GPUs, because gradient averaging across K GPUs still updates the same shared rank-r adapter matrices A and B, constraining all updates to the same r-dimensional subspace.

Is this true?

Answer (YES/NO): YES